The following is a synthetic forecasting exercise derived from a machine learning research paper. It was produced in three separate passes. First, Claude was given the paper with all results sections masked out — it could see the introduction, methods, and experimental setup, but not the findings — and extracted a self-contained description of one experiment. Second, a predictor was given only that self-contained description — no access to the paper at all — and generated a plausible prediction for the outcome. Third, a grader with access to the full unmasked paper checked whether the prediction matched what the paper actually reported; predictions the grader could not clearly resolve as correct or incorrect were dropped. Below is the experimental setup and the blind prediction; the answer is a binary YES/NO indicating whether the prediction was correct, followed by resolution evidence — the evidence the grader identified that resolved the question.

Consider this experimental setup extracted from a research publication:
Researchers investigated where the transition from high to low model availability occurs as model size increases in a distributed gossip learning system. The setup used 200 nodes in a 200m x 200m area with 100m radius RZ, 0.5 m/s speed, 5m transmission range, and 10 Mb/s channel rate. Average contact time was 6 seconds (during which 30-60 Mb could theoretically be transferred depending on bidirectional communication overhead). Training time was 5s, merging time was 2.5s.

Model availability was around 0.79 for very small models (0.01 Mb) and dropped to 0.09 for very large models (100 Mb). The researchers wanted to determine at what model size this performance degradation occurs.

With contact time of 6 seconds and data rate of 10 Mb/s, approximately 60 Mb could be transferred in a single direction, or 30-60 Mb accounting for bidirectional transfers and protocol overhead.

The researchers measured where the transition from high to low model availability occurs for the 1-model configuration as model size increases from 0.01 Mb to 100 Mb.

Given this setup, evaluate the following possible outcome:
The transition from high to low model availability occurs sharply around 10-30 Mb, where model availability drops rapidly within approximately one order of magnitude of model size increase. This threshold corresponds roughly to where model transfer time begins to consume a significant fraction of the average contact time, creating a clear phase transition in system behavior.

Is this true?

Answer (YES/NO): NO